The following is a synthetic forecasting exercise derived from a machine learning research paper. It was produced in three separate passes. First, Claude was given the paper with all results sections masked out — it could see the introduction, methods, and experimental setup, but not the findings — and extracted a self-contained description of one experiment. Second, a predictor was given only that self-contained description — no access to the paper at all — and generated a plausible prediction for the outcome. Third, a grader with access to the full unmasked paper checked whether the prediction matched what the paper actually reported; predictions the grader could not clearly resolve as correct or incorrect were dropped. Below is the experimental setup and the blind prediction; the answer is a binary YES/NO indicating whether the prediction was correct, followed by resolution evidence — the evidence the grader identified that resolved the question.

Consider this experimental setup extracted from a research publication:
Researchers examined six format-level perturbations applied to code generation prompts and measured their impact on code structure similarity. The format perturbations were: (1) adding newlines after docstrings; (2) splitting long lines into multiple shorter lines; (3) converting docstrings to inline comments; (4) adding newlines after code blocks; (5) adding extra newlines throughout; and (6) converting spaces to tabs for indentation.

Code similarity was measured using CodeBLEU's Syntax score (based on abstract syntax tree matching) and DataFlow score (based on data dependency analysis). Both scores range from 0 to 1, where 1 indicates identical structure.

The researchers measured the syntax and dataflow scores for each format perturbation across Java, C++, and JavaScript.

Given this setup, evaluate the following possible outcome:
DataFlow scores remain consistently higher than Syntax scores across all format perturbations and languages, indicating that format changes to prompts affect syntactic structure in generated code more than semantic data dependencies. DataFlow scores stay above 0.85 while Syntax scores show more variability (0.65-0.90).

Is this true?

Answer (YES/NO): NO